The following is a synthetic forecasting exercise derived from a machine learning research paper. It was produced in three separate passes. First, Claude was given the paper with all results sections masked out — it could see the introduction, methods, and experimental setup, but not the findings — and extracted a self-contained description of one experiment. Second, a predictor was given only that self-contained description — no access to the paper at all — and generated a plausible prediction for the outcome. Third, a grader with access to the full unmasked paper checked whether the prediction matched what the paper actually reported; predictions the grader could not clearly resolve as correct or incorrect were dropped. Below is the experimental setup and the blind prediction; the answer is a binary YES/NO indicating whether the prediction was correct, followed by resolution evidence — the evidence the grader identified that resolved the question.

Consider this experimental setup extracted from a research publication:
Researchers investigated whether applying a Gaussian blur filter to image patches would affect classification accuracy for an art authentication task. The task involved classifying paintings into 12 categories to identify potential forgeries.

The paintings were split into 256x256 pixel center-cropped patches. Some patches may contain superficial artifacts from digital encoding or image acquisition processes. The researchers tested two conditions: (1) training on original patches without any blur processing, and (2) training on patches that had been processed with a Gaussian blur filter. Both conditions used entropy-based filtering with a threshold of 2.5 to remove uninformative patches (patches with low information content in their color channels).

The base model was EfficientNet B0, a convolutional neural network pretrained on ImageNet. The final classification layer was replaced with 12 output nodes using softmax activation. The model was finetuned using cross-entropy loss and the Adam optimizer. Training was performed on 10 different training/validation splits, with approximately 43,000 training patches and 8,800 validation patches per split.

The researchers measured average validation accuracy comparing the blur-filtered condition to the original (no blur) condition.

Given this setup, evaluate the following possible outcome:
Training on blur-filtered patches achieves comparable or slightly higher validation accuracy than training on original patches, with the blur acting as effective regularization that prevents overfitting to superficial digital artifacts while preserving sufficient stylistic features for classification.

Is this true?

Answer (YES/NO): YES